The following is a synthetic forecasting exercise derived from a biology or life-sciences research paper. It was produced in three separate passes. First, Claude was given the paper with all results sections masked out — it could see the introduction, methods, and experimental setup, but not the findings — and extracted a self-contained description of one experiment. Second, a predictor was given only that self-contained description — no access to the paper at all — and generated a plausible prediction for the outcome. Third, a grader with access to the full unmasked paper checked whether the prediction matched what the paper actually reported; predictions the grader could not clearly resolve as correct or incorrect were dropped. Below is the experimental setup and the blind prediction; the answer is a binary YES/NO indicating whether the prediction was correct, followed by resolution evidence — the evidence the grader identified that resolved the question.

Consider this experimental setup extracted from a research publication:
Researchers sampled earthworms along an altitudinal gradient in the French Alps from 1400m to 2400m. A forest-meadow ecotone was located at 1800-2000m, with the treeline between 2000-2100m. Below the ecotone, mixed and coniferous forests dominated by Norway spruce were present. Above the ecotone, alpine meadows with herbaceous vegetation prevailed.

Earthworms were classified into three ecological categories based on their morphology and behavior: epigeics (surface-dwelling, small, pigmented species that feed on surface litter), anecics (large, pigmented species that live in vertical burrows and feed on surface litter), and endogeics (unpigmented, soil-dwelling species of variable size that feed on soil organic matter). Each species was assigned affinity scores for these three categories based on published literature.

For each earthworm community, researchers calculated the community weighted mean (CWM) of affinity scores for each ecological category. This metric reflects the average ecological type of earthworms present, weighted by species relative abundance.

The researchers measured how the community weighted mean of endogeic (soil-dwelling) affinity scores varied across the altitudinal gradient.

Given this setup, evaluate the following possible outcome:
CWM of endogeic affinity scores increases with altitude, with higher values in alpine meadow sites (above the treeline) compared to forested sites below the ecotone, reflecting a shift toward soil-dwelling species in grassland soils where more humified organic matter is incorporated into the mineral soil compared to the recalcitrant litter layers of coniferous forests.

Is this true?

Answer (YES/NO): NO